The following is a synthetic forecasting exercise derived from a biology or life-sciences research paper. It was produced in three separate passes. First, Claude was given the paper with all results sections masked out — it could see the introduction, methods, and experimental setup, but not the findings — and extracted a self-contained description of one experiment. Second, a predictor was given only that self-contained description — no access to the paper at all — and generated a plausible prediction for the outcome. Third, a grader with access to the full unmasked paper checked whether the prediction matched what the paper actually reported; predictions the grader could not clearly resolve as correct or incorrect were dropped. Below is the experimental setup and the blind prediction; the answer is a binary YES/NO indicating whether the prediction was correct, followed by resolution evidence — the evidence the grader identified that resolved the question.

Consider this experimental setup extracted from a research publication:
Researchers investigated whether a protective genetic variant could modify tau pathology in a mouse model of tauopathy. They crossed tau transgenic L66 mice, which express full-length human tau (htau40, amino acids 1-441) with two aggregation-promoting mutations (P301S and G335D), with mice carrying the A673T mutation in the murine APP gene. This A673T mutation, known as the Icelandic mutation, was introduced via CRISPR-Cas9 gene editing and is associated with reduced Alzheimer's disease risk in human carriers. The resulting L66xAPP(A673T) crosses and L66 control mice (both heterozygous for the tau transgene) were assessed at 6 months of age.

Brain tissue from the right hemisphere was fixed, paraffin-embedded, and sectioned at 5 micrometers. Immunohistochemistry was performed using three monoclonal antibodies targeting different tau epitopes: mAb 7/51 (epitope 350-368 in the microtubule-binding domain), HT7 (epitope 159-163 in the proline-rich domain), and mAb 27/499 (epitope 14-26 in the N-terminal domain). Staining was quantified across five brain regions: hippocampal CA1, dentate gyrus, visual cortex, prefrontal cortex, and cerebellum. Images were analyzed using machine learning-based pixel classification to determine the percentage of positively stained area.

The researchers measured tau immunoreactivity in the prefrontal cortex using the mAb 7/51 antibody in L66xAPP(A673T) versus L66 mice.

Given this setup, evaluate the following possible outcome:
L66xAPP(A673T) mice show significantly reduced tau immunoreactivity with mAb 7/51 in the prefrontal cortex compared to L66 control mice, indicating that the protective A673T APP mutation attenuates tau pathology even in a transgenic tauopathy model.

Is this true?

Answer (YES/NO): YES